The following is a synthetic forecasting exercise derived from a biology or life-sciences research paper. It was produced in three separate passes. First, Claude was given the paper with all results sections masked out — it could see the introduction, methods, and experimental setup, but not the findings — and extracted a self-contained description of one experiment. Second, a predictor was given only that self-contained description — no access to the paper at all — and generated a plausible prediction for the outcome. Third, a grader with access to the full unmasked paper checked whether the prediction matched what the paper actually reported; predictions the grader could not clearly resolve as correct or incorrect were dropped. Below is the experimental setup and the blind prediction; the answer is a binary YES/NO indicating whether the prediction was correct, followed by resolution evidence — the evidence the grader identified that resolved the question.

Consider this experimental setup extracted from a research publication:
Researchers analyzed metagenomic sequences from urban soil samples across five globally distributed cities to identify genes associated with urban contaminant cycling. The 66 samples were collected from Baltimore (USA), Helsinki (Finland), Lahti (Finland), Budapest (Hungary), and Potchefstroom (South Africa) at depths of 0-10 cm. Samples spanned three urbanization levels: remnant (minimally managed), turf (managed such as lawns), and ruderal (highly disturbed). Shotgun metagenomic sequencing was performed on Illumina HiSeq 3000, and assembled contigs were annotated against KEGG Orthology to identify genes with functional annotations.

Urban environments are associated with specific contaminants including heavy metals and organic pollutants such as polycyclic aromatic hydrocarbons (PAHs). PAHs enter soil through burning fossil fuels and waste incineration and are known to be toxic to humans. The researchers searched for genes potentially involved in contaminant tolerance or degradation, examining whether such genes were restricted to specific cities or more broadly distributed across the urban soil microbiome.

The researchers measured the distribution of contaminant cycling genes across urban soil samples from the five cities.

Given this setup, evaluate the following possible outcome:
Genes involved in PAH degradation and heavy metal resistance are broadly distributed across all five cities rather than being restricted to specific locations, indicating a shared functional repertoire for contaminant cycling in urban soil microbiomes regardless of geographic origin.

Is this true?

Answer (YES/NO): NO